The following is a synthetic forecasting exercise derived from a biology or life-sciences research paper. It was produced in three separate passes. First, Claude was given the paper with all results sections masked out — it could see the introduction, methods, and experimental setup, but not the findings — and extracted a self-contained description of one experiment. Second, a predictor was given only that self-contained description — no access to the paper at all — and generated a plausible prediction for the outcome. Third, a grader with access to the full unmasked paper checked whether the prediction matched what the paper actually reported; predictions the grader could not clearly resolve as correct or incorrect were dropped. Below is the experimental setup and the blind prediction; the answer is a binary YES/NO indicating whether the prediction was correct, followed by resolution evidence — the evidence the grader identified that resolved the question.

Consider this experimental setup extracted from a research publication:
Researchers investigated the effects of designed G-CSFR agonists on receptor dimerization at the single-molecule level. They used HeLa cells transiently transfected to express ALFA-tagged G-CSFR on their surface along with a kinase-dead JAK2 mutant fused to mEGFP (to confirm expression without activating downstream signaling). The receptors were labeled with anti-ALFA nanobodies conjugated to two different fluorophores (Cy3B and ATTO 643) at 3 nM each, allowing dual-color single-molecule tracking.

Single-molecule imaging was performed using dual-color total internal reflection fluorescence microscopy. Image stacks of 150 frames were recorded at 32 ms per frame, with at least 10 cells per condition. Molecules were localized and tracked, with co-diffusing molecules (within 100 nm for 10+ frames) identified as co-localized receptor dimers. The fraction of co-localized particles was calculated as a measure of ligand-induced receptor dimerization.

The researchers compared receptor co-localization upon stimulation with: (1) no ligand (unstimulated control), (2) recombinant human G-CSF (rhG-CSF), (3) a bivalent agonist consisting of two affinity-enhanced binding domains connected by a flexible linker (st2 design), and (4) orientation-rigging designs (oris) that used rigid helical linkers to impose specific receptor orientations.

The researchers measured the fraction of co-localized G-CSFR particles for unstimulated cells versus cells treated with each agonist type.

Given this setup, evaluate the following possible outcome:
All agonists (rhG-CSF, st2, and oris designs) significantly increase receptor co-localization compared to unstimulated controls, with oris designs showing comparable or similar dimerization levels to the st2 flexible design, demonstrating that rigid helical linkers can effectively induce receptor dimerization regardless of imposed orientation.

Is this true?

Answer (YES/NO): NO